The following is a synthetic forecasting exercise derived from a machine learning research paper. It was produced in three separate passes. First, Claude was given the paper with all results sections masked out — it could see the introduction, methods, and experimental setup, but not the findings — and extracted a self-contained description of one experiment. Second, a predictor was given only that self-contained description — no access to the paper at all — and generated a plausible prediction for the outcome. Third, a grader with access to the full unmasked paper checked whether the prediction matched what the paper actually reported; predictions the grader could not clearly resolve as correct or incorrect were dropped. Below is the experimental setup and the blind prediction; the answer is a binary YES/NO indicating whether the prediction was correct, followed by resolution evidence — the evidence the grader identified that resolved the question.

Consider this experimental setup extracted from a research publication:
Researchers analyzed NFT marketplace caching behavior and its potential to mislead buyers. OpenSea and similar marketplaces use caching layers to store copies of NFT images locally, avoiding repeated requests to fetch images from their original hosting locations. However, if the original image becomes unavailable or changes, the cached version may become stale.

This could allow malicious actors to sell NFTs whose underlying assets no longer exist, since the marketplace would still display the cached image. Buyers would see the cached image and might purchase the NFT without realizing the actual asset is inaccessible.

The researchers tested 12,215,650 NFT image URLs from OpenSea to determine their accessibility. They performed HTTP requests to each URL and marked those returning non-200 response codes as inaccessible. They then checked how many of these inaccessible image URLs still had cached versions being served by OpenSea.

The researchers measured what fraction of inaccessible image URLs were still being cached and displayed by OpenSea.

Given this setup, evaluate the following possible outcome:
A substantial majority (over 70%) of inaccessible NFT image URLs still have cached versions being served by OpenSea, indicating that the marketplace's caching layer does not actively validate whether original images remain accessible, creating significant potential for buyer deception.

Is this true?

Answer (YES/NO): NO